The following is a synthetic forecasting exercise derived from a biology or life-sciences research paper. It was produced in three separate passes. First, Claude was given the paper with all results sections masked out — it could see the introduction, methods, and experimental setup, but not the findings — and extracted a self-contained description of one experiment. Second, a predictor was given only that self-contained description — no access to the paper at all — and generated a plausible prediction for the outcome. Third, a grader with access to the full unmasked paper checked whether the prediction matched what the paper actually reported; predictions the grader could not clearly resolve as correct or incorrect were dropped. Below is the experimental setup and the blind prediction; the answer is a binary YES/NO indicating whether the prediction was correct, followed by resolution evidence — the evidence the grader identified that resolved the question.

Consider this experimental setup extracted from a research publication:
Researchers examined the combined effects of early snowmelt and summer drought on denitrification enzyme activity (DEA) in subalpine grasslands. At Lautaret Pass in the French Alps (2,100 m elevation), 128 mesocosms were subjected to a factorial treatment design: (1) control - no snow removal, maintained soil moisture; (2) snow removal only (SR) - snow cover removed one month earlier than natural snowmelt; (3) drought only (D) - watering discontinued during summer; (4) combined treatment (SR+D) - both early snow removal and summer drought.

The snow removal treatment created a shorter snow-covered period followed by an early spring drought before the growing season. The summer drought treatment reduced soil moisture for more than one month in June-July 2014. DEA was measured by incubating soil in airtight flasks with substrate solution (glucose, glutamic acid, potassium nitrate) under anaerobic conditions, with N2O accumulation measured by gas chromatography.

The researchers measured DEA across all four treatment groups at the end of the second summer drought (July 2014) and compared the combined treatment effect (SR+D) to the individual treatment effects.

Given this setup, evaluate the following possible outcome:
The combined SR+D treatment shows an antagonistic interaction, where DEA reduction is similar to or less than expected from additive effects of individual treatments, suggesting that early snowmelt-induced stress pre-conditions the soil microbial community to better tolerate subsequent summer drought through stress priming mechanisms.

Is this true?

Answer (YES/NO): NO